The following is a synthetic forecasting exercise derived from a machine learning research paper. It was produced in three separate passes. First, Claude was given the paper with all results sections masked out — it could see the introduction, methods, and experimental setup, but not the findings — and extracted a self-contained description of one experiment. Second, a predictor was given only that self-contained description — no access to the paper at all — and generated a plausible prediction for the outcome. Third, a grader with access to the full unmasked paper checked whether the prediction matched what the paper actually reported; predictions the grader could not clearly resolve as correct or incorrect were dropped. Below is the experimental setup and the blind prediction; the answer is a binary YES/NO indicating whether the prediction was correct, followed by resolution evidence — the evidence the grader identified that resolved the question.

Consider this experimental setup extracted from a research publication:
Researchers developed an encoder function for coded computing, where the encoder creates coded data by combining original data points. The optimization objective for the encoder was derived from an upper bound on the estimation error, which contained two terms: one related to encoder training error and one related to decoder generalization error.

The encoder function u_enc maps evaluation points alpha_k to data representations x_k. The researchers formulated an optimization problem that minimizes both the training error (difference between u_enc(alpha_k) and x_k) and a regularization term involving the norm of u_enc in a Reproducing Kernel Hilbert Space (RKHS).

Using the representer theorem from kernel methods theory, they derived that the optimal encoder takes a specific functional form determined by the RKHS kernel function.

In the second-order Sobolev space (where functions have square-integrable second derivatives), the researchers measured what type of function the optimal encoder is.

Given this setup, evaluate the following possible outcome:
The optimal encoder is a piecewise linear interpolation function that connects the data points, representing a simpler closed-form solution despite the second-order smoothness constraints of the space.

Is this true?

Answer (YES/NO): NO